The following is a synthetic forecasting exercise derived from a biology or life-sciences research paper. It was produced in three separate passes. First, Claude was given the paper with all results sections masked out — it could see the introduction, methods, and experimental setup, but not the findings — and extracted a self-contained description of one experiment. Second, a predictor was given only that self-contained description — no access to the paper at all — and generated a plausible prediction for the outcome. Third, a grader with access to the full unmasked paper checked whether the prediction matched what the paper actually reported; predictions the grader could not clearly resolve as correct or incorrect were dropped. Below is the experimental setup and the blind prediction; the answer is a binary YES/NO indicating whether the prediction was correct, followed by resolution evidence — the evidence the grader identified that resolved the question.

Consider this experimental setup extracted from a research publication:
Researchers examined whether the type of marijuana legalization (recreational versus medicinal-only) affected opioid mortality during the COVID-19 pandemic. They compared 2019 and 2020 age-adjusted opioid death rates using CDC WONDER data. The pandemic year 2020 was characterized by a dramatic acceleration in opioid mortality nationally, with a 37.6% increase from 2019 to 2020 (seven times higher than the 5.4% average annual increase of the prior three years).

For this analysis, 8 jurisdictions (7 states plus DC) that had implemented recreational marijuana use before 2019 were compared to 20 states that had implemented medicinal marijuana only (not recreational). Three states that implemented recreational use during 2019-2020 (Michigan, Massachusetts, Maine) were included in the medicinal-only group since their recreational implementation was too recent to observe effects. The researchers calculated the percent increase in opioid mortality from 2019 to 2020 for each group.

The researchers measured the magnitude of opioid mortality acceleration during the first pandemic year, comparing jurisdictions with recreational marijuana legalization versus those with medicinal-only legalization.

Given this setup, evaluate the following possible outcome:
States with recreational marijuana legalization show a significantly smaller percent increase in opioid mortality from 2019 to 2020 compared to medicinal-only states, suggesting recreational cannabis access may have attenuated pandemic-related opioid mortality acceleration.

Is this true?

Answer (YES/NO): NO